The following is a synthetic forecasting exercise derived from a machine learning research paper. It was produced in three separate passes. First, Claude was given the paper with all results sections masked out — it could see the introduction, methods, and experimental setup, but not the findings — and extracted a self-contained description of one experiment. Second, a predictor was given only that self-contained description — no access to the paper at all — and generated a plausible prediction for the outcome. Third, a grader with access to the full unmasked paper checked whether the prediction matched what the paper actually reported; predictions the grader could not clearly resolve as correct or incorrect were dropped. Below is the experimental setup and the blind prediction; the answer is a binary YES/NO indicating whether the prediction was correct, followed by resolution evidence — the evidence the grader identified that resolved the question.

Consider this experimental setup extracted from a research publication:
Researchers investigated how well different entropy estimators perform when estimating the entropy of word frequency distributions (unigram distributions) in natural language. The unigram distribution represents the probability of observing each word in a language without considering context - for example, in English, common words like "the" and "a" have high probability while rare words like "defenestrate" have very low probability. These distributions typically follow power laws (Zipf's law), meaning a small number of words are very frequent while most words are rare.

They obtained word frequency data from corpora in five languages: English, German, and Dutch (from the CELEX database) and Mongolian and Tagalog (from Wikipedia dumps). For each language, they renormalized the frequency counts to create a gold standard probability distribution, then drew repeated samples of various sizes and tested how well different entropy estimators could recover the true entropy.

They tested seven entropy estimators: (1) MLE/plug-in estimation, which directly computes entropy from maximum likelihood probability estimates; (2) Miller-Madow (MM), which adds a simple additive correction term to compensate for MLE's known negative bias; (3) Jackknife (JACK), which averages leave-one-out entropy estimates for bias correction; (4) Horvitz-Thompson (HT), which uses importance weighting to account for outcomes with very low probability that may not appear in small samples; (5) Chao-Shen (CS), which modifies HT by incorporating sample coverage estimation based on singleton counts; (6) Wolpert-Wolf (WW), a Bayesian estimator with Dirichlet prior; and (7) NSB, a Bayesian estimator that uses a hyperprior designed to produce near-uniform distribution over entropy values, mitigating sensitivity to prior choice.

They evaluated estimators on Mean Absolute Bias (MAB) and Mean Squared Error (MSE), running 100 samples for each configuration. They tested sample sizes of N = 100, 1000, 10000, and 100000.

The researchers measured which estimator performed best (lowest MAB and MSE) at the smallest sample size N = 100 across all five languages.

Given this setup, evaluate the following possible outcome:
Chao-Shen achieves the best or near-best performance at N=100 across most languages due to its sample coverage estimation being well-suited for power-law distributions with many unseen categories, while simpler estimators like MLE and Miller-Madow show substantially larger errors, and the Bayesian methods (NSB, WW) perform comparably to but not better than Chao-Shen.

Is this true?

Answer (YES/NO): NO